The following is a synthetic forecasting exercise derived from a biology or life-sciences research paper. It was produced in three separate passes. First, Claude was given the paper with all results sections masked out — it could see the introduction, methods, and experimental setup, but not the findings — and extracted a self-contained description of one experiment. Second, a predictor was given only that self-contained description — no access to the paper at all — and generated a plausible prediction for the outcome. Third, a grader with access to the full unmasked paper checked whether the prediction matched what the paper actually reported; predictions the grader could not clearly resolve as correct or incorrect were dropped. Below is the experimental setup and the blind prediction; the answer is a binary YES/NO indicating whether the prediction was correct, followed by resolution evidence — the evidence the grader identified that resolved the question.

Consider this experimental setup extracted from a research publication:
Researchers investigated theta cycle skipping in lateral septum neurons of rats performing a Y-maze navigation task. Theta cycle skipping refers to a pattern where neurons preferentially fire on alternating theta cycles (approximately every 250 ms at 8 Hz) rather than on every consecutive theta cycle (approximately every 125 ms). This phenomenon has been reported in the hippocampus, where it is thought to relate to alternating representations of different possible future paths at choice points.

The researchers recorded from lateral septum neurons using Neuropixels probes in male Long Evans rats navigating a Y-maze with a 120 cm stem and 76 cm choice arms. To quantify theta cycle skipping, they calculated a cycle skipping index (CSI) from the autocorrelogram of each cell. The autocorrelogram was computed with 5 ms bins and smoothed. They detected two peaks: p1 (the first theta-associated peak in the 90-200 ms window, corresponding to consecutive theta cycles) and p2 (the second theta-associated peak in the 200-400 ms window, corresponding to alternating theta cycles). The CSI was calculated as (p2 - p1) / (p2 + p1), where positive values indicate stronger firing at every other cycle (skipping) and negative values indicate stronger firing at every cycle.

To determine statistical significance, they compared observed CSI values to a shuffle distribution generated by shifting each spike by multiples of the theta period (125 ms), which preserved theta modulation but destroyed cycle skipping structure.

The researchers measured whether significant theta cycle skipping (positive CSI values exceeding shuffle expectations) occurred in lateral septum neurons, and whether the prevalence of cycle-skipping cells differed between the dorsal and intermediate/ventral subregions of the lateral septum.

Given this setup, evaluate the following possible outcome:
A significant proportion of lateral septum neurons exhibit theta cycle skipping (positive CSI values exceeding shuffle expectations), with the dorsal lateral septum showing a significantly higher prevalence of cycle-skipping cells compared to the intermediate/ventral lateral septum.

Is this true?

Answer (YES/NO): YES